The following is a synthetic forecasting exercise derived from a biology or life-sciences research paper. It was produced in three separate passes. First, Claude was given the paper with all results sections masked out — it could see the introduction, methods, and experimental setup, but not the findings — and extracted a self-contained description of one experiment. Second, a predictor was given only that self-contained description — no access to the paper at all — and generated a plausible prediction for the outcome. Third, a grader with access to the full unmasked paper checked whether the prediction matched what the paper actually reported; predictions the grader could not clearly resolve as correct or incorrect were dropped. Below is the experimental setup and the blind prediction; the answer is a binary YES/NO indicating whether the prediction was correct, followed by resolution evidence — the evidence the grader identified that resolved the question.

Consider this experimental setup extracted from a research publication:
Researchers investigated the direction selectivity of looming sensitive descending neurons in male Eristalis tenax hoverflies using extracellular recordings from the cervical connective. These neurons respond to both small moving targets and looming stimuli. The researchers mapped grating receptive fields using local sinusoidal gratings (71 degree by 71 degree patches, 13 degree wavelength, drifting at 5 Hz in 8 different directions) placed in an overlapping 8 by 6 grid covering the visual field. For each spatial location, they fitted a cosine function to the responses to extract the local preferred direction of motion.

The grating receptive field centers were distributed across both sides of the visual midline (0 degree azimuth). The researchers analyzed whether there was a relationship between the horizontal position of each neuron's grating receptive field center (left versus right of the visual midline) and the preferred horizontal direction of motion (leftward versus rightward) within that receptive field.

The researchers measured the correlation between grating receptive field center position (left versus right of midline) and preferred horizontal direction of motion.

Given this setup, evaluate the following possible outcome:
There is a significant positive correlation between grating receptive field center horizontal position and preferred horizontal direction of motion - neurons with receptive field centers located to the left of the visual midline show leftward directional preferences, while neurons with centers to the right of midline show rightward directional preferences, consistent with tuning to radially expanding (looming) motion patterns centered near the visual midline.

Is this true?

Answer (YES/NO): YES